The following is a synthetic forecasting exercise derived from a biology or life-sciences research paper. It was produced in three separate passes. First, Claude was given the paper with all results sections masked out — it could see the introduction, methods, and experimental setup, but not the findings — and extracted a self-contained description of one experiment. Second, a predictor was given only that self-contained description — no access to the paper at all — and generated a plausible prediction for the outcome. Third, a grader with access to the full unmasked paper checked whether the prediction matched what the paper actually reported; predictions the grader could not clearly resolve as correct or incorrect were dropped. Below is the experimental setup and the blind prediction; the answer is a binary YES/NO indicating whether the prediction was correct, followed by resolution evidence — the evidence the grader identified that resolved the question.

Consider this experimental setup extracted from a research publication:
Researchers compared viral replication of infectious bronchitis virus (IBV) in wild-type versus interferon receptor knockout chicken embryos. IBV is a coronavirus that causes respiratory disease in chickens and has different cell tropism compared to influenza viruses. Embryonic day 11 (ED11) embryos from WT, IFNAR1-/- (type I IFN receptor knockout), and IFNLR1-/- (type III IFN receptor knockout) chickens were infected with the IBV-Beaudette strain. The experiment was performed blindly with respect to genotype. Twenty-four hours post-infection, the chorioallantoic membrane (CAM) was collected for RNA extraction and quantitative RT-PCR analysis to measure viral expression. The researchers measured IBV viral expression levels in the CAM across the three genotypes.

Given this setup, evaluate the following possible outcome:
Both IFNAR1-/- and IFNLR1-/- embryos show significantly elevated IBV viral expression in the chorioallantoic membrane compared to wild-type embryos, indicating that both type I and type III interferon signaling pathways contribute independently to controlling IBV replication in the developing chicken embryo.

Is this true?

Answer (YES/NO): NO